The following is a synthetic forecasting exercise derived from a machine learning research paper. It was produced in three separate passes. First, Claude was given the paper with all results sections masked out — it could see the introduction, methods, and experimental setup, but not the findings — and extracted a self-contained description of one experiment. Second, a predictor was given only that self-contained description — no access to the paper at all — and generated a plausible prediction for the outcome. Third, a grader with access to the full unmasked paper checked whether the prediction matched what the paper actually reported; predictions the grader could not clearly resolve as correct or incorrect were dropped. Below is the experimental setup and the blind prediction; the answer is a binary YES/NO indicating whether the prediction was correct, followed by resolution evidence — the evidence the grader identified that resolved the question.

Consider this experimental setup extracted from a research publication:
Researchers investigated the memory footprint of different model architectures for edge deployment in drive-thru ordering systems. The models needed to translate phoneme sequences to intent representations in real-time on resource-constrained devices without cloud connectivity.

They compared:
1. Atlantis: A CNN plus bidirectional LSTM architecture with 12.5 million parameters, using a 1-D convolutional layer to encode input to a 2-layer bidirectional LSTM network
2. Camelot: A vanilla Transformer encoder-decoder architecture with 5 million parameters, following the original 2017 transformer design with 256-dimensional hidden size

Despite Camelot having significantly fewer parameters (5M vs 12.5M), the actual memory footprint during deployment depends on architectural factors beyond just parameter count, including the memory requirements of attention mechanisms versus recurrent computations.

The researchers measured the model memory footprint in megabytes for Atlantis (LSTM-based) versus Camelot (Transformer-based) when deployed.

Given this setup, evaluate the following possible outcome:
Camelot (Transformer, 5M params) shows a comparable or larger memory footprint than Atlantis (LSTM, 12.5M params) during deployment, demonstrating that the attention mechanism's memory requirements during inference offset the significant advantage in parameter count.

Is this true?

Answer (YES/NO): YES